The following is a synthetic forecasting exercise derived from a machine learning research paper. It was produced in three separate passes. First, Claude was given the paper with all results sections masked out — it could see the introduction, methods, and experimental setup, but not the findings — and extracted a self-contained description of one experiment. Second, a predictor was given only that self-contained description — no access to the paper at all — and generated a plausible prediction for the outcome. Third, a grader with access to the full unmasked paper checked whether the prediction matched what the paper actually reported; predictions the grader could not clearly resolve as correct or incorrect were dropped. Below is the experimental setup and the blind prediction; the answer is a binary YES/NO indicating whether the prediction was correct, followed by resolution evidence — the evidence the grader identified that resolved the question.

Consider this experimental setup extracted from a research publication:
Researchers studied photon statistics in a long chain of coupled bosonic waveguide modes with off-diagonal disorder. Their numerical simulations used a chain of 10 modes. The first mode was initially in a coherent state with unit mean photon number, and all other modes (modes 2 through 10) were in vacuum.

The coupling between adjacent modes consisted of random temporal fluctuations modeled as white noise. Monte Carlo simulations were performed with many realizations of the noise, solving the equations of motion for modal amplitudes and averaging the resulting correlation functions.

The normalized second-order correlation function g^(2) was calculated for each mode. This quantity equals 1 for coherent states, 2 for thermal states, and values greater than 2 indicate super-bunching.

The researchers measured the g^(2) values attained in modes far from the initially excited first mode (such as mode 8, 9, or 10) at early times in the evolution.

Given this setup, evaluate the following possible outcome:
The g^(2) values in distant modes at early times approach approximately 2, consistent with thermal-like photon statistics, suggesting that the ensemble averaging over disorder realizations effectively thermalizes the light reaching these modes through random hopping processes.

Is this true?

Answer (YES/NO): NO